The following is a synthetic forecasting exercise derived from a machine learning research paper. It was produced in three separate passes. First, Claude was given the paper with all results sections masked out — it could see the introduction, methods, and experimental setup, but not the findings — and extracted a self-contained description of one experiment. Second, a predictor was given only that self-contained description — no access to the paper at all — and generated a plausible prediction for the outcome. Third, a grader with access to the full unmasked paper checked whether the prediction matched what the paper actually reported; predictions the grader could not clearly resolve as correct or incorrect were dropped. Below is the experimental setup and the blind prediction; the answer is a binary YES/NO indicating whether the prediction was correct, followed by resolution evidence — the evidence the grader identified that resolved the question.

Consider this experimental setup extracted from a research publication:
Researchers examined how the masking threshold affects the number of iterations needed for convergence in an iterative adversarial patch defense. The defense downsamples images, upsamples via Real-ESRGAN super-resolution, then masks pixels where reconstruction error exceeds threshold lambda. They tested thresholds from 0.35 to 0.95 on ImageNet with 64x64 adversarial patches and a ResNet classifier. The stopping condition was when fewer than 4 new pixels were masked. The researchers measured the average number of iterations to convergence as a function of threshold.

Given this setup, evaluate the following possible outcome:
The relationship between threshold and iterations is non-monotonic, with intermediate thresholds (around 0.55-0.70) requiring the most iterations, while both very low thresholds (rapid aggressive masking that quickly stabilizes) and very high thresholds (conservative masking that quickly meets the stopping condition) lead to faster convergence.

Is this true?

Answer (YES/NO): NO